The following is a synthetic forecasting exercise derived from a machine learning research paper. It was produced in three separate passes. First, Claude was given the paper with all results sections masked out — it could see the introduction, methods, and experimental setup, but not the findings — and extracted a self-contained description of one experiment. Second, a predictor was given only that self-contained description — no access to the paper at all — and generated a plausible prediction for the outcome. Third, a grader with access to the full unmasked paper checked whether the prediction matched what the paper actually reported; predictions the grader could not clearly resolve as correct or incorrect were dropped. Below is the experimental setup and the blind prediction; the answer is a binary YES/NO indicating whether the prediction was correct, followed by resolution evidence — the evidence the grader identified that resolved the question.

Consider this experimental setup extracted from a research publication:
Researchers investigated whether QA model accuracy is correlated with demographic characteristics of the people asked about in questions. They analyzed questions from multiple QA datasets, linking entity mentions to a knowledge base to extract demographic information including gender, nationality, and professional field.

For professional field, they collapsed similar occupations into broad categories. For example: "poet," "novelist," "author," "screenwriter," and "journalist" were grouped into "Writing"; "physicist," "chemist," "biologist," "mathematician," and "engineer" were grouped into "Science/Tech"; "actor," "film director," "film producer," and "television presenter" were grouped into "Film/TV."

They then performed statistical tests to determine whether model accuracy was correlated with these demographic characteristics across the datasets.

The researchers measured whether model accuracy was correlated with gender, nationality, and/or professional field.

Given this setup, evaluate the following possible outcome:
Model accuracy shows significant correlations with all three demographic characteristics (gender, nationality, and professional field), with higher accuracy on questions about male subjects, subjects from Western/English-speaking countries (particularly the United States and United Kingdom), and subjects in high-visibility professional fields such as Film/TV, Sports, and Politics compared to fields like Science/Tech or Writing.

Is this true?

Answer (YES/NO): NO